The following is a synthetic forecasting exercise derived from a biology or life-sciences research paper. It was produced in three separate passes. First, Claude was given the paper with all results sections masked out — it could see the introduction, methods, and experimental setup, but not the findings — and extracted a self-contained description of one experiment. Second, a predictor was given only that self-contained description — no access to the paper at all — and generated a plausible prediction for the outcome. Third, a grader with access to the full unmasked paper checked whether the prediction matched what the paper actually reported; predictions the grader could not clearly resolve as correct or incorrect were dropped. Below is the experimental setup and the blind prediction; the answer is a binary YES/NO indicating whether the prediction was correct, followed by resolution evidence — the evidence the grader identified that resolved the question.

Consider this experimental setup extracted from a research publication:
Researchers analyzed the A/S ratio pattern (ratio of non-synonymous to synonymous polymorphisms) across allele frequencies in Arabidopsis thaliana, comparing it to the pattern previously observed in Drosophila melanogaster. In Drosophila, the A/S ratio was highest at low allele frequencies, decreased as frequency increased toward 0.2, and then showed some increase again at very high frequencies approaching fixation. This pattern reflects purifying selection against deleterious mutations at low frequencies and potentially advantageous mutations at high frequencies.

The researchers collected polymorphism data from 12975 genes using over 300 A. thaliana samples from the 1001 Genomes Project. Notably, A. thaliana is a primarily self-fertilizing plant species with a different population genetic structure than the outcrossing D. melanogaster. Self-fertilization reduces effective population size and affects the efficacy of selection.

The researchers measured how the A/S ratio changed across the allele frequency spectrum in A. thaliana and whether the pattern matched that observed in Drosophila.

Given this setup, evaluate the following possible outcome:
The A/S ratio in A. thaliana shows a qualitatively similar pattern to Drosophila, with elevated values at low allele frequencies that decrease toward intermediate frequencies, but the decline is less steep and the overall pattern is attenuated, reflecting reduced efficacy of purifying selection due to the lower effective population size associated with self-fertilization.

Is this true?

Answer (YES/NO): NO